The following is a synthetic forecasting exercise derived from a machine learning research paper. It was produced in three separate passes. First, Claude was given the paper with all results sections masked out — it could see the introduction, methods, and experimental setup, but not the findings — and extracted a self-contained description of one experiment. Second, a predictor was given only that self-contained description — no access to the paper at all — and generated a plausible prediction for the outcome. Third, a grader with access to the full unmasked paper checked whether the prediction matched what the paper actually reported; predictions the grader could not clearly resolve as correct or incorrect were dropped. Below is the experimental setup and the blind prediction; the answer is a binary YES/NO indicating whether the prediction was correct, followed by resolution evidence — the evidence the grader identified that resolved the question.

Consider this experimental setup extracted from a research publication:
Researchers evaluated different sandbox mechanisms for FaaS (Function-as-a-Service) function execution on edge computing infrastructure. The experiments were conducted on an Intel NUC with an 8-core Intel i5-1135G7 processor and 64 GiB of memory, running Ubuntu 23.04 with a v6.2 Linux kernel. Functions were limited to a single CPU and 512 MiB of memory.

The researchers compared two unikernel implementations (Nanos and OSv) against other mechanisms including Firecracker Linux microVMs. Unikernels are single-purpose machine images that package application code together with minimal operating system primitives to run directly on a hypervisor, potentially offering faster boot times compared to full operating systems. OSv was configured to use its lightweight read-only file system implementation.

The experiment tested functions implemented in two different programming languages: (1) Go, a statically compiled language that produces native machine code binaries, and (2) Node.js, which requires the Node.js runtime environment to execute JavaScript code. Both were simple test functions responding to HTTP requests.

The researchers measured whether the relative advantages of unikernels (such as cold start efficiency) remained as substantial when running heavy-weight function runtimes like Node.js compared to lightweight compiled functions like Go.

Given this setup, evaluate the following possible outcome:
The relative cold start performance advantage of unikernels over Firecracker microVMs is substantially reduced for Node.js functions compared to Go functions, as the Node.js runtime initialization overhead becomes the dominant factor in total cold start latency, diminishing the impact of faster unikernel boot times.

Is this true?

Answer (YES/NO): YES